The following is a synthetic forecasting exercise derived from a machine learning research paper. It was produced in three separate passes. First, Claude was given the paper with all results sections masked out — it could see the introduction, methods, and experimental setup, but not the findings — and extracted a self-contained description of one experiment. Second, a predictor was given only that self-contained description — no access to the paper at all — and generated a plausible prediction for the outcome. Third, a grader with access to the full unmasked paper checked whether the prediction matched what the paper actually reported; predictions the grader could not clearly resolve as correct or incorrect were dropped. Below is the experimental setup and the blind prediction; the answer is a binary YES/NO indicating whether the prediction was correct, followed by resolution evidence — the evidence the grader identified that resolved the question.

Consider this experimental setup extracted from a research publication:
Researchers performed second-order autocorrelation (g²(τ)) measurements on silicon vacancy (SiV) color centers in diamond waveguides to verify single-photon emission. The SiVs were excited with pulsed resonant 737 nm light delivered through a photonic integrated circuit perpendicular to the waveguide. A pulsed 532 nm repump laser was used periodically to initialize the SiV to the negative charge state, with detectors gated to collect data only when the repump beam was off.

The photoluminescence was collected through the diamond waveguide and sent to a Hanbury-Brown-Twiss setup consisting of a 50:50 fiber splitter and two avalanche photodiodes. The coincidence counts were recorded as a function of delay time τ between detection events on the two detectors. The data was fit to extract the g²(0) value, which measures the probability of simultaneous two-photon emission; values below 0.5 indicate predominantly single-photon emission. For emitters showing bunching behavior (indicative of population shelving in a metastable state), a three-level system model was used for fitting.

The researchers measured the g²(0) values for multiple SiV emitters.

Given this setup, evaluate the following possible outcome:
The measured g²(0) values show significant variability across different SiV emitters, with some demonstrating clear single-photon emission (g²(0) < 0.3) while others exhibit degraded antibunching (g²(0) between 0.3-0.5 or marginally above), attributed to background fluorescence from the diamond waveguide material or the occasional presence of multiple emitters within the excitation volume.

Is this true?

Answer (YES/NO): NO